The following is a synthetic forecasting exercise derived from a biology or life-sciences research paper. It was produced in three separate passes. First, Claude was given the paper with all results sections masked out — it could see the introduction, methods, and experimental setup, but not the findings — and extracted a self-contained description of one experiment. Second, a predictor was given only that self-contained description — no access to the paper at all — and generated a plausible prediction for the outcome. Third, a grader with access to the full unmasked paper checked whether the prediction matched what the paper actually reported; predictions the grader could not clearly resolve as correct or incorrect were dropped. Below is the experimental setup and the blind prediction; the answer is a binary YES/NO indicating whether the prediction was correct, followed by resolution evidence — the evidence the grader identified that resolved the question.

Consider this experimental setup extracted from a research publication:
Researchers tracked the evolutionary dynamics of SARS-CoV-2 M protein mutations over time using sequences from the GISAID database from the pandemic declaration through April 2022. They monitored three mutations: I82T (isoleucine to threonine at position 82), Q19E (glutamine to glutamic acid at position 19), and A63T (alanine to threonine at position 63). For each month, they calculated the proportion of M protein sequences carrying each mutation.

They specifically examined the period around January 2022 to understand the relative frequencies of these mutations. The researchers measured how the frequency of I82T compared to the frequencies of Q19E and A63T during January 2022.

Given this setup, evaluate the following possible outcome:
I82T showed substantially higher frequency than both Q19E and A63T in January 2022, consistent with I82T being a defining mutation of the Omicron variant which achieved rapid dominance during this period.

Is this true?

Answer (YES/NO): NO